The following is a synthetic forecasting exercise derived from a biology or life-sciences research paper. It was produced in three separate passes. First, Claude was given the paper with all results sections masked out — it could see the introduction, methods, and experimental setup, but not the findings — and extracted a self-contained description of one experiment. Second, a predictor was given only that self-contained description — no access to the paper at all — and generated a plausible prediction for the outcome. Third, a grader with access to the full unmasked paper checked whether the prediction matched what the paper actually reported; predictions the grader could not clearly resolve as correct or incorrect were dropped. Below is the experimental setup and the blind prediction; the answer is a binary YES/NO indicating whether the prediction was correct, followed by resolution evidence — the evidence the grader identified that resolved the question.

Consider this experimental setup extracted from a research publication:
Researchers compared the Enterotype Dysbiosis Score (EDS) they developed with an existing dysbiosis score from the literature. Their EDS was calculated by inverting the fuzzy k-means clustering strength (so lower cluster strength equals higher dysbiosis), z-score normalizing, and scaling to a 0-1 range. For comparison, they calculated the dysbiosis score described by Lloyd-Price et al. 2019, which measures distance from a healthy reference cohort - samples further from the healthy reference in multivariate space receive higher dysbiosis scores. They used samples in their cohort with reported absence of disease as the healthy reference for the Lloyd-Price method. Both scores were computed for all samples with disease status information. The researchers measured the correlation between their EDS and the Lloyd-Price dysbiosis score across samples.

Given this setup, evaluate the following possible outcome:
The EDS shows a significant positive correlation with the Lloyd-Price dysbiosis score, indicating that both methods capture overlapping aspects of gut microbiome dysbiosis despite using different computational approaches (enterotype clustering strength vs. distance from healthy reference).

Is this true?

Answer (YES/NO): YES